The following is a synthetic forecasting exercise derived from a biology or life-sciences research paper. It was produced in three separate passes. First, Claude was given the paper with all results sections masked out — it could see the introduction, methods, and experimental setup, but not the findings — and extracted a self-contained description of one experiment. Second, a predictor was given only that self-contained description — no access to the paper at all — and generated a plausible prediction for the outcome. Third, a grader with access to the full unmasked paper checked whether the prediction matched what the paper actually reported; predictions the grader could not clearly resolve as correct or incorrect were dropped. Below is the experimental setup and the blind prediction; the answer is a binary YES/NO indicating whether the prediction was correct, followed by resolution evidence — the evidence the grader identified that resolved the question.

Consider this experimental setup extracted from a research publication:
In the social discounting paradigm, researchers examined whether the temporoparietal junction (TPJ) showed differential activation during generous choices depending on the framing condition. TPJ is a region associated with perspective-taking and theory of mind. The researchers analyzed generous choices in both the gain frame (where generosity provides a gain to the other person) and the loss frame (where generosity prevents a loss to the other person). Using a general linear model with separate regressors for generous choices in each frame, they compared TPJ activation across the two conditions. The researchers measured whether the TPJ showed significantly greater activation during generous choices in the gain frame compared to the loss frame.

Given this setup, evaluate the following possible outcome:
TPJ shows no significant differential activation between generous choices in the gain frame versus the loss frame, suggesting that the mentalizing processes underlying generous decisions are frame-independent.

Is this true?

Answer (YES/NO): NO